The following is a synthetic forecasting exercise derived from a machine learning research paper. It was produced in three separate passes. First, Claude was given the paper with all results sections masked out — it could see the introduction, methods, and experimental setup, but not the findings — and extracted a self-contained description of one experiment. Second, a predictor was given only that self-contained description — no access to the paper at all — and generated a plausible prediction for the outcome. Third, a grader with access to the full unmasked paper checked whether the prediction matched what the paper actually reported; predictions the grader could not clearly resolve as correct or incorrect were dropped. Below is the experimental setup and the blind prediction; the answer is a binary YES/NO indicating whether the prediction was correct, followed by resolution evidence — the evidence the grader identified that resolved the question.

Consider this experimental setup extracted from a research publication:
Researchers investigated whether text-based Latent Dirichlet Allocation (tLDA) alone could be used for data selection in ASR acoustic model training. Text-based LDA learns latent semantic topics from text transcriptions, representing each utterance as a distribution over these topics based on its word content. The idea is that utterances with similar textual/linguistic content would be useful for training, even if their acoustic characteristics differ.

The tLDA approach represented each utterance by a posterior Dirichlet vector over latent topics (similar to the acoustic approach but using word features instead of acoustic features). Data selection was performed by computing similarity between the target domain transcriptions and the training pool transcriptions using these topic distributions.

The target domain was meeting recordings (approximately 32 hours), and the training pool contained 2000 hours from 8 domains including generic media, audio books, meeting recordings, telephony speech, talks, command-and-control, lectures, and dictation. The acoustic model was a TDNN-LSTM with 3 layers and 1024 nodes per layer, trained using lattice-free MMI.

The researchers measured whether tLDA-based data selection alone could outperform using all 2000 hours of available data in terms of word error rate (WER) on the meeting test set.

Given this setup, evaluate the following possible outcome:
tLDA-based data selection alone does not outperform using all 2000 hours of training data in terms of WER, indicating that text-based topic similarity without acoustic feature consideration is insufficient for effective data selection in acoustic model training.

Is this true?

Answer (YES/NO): YES